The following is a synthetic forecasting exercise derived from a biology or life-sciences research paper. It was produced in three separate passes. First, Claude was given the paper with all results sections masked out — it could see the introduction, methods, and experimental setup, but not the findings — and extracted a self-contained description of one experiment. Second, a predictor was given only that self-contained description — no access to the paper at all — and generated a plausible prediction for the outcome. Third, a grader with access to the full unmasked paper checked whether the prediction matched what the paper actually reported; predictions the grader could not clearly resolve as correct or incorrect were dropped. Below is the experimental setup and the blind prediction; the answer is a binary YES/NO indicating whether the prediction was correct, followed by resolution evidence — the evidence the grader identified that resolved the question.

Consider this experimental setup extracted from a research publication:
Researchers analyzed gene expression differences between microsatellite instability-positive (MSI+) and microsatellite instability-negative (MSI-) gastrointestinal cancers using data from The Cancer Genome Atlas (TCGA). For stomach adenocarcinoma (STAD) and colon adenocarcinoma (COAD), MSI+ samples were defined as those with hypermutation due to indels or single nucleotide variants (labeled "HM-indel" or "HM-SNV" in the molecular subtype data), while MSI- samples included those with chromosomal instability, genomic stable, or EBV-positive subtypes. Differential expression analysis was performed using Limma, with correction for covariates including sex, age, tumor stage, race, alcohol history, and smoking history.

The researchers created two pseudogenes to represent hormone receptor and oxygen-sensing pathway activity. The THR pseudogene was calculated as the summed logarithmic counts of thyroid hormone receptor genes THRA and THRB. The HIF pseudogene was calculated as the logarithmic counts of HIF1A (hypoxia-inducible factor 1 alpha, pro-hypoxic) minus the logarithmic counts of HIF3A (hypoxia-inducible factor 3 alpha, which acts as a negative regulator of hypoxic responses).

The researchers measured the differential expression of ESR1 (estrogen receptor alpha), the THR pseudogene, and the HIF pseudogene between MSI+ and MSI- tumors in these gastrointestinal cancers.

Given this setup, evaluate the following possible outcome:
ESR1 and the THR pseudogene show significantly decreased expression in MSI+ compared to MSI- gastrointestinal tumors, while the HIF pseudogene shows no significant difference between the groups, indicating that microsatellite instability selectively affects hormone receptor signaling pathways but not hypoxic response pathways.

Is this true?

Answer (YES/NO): NO